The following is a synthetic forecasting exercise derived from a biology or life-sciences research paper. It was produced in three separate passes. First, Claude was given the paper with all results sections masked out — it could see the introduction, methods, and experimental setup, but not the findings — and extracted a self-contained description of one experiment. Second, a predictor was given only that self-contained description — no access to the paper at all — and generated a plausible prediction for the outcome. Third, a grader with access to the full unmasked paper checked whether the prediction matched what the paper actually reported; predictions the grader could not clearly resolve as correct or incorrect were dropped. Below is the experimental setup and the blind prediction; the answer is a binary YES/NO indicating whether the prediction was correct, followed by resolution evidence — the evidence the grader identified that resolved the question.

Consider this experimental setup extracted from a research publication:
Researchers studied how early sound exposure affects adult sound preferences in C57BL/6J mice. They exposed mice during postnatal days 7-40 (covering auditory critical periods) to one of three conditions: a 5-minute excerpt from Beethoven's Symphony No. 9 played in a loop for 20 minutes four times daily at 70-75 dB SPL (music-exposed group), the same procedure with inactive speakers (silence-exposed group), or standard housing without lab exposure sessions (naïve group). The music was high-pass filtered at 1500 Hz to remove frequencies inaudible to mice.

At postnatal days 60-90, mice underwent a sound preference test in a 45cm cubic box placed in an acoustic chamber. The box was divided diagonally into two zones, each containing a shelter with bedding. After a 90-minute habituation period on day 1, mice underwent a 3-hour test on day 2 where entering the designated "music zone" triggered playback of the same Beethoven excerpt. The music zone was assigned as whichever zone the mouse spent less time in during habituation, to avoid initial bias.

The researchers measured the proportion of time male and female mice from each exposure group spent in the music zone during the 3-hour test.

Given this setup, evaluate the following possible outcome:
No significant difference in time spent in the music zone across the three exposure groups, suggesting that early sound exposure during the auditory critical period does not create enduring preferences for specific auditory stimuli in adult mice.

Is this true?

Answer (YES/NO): NO